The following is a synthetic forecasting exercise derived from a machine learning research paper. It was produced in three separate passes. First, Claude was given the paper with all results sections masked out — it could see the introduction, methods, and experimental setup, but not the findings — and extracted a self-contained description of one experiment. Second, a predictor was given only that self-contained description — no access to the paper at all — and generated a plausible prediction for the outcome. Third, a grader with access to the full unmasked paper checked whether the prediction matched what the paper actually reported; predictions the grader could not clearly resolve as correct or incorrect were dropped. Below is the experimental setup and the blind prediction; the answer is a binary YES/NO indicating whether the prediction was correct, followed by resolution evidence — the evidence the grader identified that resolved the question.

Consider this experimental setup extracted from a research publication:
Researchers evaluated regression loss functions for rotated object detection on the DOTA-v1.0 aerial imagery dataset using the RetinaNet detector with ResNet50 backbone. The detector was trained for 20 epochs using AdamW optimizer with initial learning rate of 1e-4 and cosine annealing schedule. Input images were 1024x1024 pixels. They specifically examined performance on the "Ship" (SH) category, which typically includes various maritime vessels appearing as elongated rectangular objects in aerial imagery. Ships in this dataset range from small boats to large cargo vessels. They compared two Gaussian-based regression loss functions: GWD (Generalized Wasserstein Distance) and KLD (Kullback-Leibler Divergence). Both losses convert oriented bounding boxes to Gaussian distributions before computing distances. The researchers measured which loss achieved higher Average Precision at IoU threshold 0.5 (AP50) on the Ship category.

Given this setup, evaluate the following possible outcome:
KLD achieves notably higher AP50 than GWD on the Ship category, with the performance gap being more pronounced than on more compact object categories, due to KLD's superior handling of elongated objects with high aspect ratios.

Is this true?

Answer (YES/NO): NO